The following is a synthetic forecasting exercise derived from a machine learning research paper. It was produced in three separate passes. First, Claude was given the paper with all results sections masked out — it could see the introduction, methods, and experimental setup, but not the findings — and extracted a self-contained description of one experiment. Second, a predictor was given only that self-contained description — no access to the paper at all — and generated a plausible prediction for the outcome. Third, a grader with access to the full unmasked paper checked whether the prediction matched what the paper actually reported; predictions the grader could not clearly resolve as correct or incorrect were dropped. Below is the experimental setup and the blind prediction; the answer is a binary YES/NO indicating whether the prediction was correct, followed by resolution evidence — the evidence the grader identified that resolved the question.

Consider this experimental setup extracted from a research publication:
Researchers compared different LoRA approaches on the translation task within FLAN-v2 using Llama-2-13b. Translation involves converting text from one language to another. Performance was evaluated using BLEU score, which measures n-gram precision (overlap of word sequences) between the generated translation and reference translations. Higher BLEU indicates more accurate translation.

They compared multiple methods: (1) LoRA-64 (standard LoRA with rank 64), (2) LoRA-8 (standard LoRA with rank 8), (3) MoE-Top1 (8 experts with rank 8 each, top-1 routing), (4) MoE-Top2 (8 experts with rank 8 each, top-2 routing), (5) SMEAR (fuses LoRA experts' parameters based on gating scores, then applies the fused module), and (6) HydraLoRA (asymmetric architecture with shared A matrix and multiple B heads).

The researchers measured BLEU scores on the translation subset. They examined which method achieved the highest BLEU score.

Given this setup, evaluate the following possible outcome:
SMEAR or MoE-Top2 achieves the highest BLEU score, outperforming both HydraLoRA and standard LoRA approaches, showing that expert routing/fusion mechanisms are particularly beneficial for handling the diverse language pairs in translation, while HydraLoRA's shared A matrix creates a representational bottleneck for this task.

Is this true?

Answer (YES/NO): NO